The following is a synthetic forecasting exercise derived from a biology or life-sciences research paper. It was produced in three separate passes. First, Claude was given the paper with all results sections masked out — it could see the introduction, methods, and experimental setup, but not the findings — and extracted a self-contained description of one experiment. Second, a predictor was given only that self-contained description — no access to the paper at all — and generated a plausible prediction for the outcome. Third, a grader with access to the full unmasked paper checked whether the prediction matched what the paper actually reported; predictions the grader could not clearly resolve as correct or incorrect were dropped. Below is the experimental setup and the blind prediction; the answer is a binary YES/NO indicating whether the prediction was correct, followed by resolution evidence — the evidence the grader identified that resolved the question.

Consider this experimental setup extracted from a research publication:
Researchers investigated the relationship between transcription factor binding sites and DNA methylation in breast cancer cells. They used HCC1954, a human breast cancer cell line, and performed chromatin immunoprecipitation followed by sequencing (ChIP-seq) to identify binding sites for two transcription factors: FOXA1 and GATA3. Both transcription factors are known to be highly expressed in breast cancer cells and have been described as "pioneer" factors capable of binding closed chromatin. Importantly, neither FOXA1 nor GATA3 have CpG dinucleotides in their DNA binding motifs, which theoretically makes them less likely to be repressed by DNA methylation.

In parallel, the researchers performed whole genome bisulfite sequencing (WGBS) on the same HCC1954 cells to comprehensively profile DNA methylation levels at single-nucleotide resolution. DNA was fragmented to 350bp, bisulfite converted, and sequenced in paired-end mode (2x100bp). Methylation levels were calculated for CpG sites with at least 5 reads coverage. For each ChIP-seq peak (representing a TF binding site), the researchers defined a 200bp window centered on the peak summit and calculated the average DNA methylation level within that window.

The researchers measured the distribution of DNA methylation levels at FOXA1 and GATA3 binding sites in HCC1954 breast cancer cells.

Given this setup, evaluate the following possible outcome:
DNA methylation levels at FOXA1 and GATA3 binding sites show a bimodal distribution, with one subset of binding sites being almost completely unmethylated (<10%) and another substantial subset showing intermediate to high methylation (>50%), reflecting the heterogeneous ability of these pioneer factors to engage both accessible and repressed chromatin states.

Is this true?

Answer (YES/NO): NO